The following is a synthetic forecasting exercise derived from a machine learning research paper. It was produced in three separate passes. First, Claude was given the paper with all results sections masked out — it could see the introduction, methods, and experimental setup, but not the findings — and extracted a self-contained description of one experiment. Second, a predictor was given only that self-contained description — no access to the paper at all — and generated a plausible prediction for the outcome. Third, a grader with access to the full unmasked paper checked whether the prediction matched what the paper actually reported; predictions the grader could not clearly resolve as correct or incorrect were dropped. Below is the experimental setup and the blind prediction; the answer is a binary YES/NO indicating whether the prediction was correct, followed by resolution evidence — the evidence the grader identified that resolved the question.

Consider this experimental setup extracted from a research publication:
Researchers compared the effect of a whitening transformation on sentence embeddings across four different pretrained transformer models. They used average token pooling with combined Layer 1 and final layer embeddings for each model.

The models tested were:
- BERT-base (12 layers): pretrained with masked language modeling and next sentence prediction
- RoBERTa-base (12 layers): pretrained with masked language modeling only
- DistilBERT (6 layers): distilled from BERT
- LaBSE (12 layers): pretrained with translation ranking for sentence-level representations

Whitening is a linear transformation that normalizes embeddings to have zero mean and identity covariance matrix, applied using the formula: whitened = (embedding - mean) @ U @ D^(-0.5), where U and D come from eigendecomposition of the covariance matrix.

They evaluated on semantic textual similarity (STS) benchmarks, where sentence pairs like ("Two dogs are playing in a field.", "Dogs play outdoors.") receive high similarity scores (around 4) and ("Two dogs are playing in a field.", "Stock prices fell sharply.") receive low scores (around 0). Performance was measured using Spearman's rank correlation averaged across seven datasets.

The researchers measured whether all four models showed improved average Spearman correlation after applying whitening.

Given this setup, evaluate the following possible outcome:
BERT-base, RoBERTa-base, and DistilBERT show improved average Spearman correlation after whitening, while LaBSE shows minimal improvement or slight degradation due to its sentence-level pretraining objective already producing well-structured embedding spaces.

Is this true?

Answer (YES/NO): YES